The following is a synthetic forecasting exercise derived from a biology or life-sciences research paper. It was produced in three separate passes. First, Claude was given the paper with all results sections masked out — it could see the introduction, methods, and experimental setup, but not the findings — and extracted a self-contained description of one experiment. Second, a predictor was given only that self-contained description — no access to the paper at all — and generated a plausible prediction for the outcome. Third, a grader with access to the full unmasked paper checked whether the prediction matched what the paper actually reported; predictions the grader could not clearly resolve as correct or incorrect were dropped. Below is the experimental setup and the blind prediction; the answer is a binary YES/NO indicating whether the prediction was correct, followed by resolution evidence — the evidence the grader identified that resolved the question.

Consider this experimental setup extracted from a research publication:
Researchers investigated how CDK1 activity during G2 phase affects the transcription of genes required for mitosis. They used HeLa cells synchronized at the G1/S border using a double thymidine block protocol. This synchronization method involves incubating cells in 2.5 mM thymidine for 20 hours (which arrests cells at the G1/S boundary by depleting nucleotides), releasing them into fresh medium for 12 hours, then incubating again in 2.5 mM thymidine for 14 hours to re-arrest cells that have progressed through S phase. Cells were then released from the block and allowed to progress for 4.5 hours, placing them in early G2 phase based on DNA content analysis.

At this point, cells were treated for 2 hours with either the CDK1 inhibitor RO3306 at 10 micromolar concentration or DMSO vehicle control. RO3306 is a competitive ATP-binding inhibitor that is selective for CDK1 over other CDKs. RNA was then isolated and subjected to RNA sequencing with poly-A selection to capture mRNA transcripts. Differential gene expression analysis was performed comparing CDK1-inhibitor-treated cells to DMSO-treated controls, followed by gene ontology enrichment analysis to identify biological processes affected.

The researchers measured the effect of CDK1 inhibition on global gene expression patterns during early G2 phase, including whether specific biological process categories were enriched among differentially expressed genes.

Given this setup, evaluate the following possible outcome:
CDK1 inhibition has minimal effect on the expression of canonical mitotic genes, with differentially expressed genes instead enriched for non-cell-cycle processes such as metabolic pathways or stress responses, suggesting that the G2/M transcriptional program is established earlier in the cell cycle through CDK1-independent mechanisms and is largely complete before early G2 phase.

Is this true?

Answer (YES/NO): NO